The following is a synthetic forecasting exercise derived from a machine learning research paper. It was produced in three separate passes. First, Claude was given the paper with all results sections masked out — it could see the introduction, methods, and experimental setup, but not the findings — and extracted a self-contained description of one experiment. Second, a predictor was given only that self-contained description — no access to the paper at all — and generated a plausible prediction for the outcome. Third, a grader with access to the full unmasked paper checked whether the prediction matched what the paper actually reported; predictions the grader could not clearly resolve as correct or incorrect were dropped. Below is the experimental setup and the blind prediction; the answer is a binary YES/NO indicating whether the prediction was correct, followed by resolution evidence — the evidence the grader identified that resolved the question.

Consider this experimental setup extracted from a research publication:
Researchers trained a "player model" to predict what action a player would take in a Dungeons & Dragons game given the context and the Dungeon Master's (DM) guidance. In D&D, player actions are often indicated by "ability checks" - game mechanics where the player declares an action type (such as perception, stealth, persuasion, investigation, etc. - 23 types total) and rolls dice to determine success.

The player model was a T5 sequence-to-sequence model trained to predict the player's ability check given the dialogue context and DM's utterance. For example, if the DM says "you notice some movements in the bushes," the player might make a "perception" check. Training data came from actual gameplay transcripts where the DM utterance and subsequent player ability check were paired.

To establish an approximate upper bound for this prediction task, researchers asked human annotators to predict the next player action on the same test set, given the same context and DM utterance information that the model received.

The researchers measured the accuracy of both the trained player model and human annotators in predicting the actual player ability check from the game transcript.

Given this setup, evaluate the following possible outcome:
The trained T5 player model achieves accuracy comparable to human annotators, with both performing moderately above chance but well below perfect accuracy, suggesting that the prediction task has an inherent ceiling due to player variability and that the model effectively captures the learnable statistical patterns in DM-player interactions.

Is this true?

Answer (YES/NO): YES